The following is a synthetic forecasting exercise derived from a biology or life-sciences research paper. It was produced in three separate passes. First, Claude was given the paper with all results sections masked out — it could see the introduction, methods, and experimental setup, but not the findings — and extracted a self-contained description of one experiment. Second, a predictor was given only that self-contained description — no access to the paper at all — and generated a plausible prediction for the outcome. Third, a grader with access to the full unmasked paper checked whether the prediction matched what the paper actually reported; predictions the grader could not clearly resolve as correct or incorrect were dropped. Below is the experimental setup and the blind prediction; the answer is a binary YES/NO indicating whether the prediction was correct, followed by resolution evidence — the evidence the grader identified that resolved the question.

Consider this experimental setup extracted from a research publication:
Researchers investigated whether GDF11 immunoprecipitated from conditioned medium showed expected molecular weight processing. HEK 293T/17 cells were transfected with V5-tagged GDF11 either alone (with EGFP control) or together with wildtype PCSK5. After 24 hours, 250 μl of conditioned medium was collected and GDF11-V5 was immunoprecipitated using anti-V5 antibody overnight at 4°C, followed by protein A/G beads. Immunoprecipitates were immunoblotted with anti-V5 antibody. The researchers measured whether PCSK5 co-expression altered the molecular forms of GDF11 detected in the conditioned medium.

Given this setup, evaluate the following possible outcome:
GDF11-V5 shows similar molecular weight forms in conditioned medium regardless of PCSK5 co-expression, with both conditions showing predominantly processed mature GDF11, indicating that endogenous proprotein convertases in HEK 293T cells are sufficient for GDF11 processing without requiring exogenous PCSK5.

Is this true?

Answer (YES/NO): NO